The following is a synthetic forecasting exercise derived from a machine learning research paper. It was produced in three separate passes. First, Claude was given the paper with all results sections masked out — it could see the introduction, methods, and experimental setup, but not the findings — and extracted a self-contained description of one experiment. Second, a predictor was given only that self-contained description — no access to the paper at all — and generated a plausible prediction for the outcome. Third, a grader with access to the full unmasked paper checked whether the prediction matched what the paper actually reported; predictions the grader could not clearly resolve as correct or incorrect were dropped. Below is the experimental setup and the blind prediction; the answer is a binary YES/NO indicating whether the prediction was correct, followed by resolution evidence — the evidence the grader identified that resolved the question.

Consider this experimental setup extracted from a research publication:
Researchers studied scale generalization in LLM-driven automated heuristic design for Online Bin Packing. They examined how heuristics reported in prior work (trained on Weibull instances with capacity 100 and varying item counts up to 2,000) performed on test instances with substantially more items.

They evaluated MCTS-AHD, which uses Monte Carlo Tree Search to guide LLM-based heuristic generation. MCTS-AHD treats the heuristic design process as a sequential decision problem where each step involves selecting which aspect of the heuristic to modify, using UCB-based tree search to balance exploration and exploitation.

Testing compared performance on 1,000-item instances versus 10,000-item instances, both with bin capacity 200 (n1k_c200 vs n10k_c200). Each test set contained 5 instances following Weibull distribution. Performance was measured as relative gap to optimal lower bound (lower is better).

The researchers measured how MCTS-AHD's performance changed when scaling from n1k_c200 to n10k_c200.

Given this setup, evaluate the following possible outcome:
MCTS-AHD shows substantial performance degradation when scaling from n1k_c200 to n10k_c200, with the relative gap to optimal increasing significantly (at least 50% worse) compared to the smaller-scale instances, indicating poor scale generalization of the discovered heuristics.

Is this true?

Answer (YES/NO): NO